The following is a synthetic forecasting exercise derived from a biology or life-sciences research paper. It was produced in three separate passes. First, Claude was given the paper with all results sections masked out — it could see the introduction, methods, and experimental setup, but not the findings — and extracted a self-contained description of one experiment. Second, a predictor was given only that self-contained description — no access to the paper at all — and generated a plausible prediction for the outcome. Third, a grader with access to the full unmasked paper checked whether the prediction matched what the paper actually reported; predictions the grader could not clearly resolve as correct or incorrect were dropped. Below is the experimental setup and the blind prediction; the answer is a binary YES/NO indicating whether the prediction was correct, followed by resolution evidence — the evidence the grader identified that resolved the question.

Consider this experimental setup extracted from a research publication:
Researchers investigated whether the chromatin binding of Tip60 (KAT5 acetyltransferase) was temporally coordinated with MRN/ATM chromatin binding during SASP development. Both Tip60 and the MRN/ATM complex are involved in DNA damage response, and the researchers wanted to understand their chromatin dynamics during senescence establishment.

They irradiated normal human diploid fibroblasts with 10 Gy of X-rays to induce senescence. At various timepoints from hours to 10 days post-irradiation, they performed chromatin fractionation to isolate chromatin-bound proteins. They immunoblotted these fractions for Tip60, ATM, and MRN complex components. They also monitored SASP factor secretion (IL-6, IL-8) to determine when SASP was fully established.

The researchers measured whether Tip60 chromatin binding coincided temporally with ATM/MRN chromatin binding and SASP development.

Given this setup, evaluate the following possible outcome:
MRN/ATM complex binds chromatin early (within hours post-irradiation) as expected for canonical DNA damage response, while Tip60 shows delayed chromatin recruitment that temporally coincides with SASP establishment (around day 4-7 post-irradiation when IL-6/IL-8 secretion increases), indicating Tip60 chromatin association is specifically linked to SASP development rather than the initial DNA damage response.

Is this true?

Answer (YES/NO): NO